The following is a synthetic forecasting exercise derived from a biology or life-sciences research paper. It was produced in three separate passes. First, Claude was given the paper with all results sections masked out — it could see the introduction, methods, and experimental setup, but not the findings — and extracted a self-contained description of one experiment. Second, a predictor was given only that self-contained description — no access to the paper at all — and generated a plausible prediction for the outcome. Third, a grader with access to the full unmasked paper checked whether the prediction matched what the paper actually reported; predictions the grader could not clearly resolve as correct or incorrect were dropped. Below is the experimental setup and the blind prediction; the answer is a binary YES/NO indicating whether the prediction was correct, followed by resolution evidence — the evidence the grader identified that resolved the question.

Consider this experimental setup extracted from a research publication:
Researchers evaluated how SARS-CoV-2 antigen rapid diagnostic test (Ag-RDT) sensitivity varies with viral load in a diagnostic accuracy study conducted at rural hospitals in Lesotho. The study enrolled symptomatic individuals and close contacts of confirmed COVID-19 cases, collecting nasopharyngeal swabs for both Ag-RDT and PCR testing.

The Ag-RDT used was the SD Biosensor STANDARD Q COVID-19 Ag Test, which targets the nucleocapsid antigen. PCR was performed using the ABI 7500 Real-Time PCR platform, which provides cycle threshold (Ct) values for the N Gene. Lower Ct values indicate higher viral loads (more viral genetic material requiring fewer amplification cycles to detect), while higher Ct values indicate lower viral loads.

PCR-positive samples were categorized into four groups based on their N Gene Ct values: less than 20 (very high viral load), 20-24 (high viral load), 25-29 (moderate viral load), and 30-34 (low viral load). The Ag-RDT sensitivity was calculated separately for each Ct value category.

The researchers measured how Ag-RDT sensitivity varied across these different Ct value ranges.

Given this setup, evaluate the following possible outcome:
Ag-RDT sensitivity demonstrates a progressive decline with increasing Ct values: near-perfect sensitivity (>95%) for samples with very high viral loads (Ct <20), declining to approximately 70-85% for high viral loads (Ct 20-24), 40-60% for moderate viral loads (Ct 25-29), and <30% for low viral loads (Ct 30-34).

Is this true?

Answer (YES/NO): NO